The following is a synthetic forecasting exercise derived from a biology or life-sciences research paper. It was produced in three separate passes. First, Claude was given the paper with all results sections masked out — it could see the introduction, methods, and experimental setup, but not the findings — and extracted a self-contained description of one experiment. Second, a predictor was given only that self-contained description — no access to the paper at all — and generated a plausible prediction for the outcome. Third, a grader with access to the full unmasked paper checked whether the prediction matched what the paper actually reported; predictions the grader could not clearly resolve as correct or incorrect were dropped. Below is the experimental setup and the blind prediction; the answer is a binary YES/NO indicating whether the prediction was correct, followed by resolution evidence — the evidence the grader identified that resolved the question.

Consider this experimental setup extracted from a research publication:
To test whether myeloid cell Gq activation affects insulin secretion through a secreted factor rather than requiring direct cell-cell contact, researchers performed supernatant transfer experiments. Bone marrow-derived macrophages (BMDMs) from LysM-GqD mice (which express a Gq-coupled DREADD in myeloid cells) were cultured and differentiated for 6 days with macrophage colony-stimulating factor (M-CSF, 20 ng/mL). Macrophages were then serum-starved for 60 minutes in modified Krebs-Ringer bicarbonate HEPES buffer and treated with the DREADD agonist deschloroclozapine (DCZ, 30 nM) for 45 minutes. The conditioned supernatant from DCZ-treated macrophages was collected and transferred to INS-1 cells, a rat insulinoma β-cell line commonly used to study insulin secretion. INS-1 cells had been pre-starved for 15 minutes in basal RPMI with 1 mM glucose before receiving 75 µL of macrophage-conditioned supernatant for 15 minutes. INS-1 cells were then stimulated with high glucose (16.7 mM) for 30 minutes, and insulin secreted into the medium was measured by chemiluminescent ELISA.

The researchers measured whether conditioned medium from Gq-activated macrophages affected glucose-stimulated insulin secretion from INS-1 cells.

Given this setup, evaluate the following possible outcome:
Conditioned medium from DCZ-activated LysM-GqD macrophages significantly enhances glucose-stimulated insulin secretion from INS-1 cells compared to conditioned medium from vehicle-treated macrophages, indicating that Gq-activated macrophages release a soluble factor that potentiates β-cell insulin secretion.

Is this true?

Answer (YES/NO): NO